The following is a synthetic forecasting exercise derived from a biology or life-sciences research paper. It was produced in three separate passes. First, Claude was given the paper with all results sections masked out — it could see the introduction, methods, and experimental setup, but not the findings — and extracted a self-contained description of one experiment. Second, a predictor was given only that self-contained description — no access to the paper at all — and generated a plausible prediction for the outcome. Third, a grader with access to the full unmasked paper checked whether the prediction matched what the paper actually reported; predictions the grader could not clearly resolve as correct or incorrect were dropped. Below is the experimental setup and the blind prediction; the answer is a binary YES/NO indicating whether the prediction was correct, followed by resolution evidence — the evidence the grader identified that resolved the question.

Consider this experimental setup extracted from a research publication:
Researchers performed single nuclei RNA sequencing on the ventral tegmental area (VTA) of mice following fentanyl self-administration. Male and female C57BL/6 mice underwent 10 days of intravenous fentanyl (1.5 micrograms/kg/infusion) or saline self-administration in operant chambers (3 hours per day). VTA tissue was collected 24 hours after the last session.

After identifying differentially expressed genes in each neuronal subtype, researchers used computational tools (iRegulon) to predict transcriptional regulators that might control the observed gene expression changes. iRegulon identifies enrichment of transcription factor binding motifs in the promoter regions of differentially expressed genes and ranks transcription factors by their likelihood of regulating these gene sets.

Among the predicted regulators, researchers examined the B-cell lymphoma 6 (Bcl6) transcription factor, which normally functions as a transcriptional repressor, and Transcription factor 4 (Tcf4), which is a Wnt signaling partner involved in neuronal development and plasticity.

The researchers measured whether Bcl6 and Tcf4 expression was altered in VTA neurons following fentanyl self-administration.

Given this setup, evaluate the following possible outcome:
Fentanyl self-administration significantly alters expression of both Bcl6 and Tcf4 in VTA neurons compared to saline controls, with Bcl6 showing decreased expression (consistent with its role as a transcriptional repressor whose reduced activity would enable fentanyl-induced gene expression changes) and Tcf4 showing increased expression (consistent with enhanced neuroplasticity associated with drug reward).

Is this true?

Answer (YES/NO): NO